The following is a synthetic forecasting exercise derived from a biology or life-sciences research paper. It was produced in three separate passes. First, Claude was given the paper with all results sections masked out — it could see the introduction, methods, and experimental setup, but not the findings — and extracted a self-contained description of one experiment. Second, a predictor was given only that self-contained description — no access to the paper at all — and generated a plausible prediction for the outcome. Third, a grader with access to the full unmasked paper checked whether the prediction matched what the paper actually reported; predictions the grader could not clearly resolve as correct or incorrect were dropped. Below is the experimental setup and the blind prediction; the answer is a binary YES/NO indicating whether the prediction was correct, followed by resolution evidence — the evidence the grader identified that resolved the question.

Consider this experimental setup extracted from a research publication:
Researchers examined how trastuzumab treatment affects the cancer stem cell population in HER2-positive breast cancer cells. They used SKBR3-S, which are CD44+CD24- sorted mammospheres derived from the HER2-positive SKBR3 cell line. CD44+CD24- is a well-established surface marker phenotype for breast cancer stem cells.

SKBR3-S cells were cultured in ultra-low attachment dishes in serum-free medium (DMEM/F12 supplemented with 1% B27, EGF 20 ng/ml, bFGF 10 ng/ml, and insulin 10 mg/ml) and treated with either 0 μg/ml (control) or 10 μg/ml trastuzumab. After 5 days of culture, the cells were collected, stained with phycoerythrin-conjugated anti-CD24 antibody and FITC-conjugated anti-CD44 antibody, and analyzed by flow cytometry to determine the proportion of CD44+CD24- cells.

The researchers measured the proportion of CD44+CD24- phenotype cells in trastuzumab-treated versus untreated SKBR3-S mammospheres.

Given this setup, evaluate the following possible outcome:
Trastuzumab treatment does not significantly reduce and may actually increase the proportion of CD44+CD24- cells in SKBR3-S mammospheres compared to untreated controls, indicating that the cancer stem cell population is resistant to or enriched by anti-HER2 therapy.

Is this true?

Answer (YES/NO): NO